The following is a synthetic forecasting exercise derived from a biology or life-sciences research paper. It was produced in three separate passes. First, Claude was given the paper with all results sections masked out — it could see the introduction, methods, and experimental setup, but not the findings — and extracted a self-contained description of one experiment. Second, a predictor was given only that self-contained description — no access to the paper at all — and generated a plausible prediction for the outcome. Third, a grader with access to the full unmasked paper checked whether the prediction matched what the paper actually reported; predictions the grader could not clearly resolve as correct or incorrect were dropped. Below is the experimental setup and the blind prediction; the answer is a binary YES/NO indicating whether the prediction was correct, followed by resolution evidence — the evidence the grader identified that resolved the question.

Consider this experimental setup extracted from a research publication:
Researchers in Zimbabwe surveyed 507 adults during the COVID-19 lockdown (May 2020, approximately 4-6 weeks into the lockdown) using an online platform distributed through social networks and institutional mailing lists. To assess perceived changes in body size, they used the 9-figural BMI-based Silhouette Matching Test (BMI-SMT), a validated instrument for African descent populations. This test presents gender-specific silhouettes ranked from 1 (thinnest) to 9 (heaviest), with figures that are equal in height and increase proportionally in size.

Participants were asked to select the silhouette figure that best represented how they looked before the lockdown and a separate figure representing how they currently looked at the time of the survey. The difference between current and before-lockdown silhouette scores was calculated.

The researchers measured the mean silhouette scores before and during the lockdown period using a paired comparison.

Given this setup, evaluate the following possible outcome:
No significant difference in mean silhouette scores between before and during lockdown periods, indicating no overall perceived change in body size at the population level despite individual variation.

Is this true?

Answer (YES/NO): NO